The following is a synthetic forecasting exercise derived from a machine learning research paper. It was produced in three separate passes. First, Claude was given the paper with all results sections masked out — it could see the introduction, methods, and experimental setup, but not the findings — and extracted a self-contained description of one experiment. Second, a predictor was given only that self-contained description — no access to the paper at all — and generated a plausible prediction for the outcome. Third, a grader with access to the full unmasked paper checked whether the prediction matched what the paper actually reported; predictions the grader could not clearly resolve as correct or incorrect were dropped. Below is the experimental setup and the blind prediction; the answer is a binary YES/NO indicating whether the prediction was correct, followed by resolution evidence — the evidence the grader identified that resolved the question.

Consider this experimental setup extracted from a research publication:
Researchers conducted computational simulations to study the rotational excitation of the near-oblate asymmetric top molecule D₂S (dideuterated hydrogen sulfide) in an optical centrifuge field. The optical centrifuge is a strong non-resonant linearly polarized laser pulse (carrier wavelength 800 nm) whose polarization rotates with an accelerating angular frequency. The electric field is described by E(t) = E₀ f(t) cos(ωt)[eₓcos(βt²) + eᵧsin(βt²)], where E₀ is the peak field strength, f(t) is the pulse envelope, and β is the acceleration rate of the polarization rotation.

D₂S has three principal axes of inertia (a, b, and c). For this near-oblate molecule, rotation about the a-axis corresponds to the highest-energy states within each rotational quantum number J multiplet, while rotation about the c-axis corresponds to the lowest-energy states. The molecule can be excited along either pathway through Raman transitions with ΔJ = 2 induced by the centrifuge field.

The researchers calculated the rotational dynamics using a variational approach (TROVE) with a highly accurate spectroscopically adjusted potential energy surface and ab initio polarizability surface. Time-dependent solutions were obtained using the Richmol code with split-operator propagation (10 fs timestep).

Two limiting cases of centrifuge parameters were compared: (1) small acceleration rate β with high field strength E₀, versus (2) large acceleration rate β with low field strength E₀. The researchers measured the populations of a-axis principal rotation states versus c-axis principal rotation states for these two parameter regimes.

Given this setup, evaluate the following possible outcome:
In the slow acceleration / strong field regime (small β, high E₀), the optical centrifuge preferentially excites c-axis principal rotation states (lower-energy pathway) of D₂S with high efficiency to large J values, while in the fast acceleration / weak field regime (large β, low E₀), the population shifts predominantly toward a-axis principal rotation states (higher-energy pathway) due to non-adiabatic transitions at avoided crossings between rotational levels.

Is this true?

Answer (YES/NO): YES